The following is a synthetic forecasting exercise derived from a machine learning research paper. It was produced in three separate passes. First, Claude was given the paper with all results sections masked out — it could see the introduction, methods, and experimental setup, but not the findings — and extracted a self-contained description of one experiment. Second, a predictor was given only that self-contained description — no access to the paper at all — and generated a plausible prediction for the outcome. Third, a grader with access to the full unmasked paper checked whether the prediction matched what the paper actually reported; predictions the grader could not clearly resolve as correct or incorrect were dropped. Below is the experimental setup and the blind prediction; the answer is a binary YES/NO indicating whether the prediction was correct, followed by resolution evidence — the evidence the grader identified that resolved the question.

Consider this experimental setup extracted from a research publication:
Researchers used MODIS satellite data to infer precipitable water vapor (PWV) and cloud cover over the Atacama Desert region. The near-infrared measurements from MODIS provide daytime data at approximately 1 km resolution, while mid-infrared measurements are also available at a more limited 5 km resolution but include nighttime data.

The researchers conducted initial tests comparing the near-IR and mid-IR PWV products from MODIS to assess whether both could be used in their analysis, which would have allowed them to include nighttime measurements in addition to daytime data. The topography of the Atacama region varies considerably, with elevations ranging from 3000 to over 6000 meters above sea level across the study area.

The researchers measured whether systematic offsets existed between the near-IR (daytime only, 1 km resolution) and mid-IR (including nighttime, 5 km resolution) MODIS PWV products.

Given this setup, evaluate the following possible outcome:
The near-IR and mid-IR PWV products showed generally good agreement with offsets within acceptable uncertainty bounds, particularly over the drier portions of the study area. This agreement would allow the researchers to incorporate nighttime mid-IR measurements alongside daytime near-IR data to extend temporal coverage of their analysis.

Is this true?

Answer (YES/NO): NO